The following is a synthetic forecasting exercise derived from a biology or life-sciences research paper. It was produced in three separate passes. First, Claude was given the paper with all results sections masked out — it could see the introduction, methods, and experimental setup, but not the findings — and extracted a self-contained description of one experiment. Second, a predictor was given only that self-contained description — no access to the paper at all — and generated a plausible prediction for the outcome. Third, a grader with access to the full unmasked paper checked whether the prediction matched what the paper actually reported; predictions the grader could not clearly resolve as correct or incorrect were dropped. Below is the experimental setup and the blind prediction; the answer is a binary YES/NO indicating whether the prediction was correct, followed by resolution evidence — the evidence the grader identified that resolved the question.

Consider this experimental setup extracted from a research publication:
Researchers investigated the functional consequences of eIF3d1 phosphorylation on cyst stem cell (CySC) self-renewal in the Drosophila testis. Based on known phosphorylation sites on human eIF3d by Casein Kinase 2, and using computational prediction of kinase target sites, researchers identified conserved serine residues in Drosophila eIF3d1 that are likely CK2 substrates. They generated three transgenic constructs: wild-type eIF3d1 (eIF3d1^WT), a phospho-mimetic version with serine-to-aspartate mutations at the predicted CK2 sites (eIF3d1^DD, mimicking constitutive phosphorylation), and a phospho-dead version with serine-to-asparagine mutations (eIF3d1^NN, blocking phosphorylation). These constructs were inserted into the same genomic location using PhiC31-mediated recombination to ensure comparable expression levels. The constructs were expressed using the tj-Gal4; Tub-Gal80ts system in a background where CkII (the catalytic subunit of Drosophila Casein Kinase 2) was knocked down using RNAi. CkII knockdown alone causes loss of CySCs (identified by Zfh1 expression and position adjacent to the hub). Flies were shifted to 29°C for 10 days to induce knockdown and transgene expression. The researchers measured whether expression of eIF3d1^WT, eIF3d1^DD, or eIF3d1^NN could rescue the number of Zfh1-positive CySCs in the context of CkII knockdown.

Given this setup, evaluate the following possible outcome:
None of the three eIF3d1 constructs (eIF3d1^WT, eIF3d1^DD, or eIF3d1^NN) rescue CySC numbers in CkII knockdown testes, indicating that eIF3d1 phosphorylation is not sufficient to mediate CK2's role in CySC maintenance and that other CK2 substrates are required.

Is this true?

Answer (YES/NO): NO